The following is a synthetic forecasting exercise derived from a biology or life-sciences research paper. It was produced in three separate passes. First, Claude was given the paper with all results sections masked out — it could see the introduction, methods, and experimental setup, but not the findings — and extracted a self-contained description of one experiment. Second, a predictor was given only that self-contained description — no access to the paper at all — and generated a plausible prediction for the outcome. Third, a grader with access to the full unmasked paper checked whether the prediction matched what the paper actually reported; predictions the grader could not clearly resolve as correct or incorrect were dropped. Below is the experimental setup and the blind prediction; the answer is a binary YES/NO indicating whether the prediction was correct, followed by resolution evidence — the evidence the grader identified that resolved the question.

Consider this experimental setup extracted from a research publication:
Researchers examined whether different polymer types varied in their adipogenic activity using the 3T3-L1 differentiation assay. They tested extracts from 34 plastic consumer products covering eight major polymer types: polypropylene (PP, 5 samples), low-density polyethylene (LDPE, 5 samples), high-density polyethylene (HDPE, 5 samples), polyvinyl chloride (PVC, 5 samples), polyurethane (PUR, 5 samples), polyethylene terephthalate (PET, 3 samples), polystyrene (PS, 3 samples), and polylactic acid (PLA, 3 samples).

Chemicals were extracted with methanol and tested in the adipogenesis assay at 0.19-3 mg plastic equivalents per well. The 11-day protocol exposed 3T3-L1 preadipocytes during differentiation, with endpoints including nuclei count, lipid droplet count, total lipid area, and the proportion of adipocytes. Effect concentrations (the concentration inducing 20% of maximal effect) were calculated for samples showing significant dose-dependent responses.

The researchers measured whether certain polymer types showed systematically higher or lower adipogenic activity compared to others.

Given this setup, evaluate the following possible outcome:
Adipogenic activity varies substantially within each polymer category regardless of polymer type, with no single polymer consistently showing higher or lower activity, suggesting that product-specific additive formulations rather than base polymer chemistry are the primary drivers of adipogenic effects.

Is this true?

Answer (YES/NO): NO